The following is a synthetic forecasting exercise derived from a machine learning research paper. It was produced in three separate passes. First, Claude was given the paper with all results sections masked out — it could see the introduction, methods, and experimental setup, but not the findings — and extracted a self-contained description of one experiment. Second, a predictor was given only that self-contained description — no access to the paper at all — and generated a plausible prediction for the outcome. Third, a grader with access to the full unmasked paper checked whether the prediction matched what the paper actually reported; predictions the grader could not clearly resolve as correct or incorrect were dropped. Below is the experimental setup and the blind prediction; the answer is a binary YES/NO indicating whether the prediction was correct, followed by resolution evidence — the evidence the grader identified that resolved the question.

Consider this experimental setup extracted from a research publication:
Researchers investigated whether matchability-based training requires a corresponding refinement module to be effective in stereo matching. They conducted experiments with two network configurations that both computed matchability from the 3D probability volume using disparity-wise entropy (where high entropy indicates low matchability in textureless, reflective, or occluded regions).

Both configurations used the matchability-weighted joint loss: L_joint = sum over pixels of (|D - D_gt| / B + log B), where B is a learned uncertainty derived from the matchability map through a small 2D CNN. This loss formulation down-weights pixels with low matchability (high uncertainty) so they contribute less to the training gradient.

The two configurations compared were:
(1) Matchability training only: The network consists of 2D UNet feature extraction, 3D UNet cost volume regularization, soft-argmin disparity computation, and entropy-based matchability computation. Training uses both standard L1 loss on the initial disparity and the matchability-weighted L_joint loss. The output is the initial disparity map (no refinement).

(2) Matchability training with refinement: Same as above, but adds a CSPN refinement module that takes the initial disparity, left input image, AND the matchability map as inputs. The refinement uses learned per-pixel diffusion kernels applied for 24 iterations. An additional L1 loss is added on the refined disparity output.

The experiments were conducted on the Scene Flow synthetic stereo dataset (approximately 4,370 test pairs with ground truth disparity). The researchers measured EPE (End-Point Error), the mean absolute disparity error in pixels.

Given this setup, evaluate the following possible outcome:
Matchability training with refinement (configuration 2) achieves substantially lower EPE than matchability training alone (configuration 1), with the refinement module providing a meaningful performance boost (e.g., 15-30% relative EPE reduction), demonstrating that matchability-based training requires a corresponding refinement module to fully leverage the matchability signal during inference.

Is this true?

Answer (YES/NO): YES